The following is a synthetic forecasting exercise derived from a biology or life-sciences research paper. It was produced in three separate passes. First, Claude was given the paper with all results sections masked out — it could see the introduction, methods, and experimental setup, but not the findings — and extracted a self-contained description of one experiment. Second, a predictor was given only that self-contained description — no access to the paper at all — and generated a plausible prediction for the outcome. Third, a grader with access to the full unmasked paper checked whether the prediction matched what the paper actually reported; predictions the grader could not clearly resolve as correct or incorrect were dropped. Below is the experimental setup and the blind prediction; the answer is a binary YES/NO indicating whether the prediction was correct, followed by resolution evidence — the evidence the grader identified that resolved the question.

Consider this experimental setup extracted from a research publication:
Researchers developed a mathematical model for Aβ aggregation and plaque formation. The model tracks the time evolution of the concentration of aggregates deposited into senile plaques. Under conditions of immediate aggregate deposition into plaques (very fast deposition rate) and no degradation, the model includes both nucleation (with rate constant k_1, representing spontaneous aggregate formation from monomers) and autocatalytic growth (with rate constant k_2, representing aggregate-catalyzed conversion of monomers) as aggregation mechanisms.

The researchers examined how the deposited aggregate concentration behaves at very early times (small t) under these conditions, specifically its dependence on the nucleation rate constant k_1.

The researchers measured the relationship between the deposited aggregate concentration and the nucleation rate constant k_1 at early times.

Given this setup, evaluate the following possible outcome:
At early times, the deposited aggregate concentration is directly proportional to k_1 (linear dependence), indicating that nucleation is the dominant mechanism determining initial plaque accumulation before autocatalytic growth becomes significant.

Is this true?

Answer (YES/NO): YES